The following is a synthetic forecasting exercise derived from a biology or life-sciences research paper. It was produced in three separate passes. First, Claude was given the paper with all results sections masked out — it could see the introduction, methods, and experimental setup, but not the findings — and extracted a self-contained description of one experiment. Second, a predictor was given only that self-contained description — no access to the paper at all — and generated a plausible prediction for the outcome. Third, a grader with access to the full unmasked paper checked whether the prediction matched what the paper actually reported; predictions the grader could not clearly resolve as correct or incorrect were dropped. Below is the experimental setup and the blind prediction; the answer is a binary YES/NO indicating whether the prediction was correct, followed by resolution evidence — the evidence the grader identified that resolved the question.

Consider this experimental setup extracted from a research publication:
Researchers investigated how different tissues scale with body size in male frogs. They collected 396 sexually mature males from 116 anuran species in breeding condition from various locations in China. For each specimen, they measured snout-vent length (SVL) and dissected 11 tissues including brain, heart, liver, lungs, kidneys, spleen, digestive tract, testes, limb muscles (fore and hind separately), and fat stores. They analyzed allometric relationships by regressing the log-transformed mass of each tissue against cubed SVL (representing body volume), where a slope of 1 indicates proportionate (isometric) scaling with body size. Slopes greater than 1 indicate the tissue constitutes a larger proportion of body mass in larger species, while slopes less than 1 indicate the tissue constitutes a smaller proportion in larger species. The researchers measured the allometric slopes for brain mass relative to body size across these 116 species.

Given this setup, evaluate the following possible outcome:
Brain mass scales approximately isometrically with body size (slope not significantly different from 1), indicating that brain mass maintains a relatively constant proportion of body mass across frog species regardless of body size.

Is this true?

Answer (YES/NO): NO